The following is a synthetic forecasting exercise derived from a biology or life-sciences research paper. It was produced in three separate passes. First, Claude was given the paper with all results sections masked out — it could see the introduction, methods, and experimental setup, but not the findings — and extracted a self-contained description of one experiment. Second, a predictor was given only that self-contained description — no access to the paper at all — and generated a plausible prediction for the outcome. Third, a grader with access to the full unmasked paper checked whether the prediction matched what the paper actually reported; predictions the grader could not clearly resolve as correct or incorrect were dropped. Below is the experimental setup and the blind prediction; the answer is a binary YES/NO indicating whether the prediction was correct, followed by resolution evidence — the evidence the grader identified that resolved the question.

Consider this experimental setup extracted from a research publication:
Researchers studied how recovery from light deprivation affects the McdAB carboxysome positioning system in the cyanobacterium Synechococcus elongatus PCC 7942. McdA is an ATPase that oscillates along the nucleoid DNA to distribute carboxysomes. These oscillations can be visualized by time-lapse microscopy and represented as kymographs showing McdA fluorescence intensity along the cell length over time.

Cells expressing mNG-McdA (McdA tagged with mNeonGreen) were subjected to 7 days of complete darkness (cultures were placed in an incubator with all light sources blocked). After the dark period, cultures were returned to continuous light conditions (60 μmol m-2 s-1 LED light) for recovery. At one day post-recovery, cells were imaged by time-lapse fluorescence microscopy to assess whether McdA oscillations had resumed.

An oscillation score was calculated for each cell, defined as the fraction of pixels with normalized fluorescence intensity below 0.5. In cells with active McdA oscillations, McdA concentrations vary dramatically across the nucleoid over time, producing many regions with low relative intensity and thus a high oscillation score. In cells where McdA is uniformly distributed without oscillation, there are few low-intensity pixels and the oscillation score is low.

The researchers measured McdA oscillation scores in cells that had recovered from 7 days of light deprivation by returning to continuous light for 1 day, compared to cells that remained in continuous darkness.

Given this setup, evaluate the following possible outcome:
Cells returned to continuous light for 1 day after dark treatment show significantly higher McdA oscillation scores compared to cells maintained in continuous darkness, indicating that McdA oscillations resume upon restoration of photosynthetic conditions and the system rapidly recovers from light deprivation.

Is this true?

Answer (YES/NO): YES